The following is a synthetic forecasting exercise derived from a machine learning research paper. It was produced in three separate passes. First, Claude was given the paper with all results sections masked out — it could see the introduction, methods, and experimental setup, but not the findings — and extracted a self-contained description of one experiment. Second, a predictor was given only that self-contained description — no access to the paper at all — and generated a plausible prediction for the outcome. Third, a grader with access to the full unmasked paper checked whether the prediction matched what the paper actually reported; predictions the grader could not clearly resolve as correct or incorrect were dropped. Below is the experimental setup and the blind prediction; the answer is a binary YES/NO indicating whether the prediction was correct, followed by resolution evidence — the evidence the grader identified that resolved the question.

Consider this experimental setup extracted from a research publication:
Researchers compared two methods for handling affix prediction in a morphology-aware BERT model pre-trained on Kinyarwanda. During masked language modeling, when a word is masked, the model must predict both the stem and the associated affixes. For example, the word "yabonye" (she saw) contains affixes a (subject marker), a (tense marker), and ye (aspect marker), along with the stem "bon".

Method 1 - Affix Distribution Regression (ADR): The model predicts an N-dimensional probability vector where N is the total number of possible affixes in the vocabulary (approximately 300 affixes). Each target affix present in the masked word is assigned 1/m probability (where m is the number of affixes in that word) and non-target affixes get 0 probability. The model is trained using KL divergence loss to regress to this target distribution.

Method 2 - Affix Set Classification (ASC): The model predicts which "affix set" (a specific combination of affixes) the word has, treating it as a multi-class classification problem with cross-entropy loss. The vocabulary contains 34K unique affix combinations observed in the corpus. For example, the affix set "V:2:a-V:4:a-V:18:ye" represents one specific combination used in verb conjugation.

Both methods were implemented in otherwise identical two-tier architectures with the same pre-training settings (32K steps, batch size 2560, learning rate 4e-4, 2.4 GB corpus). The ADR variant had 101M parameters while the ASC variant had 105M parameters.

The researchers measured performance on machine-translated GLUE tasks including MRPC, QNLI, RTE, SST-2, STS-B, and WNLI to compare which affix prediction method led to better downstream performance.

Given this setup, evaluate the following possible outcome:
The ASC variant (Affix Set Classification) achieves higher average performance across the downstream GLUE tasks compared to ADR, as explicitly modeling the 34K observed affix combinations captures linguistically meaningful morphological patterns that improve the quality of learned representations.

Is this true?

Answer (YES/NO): YES